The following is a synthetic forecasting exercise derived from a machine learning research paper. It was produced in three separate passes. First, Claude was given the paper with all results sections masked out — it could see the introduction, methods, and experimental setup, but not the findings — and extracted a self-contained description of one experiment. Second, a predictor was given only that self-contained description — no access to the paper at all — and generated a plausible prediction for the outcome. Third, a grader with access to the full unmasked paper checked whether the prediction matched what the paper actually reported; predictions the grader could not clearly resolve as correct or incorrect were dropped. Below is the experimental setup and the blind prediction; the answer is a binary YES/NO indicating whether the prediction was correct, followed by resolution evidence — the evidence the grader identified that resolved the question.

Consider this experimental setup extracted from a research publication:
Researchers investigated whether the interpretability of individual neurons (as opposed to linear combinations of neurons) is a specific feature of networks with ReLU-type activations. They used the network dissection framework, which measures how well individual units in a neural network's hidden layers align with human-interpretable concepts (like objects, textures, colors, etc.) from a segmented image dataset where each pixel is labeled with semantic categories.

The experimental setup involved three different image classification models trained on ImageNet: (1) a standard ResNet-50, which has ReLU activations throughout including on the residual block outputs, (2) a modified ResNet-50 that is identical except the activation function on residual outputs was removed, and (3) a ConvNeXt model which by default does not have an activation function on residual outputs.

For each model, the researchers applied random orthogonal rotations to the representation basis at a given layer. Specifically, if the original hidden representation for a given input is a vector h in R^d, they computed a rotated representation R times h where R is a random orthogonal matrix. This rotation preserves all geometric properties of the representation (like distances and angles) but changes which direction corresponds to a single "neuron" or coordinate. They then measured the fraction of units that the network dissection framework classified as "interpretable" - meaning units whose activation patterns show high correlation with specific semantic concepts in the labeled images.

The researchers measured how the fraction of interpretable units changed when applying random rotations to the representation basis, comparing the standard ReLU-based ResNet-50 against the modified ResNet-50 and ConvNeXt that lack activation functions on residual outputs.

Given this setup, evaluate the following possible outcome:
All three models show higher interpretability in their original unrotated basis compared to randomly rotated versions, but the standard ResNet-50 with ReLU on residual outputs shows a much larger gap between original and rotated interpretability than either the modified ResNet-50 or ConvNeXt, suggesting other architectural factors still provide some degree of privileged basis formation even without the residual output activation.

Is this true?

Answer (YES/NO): NO